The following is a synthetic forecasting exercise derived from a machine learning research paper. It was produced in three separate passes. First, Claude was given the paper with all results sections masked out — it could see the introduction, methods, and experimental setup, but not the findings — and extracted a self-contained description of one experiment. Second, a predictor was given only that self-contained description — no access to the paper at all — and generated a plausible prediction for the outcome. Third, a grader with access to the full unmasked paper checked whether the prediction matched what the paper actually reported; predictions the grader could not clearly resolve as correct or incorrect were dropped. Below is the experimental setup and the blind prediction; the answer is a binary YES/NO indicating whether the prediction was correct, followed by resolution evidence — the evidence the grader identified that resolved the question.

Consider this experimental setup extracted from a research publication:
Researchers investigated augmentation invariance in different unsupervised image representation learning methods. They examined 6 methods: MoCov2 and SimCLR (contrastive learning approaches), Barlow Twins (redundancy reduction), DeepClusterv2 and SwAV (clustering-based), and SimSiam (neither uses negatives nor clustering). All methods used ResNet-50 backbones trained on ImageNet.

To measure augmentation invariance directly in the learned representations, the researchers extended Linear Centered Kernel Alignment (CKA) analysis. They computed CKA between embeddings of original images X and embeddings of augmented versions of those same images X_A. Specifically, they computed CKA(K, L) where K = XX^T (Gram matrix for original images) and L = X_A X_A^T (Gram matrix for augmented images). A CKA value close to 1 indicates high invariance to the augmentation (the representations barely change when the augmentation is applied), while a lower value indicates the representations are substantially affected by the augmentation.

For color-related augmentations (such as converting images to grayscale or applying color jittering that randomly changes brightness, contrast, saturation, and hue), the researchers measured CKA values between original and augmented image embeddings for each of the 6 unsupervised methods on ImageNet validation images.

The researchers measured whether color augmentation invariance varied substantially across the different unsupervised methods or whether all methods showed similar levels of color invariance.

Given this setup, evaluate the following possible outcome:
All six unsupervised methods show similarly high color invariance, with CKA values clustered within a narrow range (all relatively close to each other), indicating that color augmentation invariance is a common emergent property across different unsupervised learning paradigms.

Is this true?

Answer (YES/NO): NO